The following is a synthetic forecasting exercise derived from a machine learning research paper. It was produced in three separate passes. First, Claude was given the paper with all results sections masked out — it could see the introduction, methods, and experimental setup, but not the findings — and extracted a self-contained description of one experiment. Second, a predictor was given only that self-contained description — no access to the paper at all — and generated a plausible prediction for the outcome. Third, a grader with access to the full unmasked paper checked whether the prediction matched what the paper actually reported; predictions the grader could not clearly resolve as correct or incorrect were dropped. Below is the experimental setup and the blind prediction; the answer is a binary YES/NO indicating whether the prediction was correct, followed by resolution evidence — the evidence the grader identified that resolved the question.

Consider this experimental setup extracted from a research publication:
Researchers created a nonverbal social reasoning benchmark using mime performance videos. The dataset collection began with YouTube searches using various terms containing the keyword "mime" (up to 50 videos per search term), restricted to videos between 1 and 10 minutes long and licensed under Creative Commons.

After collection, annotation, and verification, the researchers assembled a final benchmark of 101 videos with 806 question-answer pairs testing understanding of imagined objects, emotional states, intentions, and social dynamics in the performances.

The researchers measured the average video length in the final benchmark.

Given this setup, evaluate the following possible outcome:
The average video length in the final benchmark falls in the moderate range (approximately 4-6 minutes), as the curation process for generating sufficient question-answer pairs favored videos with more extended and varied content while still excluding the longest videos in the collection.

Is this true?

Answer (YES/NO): YES